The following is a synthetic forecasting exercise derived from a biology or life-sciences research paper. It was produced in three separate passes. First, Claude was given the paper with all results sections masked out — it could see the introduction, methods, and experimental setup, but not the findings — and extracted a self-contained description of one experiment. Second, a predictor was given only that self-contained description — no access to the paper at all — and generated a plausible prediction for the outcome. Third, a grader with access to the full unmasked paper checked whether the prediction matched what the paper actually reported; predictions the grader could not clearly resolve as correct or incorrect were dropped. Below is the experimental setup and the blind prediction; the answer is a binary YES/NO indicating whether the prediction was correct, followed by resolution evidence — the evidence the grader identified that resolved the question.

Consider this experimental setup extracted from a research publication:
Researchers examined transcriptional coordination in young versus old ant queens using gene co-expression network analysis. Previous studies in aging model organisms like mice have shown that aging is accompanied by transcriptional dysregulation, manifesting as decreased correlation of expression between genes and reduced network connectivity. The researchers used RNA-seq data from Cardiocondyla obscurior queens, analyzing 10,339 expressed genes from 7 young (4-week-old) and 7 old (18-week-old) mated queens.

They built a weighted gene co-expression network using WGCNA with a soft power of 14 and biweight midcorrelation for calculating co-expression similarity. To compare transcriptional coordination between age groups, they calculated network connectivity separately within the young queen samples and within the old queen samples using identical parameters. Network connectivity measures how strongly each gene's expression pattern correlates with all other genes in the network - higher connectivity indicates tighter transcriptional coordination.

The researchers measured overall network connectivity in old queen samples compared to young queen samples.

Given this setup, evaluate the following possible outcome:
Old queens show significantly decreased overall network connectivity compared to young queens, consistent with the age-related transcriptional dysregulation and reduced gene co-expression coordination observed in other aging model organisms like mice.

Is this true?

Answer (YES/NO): NO